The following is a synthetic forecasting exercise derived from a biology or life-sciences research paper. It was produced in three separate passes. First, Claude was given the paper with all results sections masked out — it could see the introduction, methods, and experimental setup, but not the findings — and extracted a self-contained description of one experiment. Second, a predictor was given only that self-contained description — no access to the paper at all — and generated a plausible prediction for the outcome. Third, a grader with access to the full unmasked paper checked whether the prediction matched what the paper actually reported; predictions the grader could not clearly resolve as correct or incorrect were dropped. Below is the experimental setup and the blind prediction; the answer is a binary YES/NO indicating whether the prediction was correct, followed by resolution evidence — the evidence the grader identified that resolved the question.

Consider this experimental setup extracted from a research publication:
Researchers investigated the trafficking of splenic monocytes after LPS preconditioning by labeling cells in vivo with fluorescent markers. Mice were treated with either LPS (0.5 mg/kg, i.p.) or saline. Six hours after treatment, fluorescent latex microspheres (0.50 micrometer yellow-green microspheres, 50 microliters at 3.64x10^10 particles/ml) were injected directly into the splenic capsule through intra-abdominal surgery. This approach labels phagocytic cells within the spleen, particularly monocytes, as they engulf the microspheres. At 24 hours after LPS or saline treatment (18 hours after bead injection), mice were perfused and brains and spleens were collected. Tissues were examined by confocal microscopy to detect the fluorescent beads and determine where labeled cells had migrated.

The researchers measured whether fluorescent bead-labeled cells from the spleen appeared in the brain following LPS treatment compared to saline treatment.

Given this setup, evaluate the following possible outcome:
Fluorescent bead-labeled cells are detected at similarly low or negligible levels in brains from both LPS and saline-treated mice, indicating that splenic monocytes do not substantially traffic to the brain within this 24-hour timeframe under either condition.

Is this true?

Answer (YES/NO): NO